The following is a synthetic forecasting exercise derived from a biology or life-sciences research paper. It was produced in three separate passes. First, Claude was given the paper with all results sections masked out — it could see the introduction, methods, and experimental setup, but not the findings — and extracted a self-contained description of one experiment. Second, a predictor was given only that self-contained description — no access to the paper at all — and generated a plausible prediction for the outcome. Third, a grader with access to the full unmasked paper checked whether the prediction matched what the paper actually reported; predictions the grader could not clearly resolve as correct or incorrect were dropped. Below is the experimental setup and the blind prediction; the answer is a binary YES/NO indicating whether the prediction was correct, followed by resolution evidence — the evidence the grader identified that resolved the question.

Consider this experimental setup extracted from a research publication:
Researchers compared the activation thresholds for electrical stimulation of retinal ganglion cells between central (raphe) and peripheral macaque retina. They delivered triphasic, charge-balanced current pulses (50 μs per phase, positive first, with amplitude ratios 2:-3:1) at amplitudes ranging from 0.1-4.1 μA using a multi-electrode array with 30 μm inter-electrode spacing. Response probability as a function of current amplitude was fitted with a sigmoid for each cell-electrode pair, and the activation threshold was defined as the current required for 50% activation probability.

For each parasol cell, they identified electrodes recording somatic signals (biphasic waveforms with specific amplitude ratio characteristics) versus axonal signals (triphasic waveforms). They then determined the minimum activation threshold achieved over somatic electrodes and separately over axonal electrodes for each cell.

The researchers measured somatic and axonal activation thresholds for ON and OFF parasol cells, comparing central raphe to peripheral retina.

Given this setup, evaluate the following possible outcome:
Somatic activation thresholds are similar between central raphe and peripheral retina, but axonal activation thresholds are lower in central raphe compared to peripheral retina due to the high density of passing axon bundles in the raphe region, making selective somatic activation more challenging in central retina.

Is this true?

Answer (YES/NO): NO